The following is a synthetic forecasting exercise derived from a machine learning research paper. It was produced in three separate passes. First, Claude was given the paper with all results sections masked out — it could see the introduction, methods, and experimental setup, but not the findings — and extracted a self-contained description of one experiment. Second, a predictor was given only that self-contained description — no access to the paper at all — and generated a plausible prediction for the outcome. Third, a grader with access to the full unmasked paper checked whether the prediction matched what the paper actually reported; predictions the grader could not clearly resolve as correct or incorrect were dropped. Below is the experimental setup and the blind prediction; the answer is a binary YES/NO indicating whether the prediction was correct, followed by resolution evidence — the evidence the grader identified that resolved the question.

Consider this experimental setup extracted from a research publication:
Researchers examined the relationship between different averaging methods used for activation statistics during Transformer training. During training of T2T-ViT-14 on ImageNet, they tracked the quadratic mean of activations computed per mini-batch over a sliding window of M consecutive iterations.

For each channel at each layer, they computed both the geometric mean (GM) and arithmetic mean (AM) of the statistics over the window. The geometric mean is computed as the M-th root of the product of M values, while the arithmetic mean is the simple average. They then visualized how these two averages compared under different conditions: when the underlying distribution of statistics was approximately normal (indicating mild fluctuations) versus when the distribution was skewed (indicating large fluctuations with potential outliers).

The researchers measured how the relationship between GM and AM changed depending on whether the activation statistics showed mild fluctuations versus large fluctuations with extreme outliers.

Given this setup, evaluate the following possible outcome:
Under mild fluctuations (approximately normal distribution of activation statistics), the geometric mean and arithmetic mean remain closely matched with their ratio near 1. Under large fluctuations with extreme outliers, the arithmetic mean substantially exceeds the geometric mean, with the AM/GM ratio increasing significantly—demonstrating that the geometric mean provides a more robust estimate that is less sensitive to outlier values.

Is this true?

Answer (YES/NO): YES